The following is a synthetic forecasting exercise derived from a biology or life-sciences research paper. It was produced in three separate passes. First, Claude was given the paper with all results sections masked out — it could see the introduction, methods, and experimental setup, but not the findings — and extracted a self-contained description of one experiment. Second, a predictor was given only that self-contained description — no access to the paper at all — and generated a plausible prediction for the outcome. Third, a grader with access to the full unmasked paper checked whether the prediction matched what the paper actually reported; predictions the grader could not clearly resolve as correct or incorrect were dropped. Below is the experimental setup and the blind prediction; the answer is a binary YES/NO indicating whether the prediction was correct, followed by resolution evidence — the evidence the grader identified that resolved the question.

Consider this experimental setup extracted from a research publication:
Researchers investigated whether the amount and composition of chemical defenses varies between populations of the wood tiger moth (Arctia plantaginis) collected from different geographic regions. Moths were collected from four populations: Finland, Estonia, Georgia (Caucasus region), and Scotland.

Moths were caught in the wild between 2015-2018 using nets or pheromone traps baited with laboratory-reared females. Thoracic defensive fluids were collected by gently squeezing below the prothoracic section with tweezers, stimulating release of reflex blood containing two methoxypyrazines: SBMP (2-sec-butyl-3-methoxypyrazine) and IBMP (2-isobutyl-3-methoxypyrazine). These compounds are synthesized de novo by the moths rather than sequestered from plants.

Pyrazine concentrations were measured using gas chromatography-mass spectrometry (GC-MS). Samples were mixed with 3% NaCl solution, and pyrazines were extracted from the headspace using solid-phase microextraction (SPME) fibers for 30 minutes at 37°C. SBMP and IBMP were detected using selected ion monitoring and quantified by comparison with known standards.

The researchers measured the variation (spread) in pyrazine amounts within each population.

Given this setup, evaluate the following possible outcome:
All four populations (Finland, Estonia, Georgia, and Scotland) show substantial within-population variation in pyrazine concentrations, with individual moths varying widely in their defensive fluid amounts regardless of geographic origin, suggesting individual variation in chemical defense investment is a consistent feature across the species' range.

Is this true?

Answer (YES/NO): NO